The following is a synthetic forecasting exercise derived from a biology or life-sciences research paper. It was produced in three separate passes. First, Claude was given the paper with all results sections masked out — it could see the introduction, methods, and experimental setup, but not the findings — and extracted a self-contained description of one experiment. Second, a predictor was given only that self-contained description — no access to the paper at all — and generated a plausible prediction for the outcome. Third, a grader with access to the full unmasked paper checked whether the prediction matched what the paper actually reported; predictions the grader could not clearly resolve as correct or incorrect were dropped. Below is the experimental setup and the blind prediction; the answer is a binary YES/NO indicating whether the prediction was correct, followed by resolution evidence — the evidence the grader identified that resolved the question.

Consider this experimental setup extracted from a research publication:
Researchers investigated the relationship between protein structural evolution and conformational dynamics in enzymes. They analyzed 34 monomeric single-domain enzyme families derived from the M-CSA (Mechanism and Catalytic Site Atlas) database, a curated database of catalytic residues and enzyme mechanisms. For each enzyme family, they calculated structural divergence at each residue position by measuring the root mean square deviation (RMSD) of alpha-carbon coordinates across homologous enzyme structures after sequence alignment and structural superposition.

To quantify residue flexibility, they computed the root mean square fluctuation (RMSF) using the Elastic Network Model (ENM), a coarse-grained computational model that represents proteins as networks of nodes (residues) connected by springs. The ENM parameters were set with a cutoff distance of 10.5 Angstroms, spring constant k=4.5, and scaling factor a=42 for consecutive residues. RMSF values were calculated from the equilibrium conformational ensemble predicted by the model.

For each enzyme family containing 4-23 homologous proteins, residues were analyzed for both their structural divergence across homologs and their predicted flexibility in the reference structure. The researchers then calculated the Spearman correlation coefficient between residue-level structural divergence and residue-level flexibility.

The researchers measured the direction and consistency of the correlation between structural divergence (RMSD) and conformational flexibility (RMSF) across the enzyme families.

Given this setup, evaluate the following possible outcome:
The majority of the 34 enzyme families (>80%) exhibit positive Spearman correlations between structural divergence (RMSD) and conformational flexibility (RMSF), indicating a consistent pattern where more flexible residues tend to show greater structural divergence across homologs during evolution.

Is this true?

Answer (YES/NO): YES